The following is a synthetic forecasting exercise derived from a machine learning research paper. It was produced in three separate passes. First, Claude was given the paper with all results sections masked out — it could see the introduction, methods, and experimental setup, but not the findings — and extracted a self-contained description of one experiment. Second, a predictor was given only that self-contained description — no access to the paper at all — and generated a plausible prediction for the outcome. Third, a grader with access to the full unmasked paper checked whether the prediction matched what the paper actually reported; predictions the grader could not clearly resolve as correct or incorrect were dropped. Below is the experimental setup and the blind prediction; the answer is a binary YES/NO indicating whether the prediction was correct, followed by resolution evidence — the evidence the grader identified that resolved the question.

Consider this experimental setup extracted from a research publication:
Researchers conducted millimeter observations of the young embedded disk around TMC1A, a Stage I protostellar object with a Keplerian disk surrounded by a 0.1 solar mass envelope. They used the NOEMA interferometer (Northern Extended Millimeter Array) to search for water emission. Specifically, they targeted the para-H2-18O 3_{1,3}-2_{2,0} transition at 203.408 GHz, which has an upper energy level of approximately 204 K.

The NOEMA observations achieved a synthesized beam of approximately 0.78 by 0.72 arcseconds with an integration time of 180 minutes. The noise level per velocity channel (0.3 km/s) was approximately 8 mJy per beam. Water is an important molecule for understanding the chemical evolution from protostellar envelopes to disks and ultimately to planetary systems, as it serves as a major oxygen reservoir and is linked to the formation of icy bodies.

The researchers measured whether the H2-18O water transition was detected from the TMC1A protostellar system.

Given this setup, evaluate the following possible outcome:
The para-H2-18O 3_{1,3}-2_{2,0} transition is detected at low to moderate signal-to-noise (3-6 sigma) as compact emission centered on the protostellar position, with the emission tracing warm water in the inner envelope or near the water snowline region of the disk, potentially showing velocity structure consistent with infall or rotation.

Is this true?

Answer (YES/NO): NO